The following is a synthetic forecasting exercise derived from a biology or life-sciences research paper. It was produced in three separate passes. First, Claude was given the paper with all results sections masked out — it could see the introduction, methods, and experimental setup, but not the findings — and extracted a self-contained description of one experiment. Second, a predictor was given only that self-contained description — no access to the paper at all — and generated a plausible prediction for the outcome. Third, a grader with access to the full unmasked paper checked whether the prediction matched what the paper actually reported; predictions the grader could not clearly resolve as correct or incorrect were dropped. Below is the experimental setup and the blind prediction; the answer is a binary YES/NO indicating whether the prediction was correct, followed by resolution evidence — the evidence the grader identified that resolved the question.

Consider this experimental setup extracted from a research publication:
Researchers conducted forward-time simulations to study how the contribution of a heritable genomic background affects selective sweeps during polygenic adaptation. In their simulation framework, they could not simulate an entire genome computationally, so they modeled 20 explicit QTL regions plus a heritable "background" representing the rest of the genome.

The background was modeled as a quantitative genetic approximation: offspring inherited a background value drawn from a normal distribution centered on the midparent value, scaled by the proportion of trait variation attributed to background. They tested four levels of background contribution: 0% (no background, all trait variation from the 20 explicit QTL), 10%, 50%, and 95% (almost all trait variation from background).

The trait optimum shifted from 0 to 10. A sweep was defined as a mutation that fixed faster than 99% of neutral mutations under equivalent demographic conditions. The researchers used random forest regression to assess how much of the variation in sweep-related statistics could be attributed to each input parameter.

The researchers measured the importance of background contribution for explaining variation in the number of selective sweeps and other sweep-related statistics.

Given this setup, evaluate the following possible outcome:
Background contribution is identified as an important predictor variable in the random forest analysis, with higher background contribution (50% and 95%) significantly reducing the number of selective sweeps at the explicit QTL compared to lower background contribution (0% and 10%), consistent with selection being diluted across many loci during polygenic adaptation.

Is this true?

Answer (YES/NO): YES